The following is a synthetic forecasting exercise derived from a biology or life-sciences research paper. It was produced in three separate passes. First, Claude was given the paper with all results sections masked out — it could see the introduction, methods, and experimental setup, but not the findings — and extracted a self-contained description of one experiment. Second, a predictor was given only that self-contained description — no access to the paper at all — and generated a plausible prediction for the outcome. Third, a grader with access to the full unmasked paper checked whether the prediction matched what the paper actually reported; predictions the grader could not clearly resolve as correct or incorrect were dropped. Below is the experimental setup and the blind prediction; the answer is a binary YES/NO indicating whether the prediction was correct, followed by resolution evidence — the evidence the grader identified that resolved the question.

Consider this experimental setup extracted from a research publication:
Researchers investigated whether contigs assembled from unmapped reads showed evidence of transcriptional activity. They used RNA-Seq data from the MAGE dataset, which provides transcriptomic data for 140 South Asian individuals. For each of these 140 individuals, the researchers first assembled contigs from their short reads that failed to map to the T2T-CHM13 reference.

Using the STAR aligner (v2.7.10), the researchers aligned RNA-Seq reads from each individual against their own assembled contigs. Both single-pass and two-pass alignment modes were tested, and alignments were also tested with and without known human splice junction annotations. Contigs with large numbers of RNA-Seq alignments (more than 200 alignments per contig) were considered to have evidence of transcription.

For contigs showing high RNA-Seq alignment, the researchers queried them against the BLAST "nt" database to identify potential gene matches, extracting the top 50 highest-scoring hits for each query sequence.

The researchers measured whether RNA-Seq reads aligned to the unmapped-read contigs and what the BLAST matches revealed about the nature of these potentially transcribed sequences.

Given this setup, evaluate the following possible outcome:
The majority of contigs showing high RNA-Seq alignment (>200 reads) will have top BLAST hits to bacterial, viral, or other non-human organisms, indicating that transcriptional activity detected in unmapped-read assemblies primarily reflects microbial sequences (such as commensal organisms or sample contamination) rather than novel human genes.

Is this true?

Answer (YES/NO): NO